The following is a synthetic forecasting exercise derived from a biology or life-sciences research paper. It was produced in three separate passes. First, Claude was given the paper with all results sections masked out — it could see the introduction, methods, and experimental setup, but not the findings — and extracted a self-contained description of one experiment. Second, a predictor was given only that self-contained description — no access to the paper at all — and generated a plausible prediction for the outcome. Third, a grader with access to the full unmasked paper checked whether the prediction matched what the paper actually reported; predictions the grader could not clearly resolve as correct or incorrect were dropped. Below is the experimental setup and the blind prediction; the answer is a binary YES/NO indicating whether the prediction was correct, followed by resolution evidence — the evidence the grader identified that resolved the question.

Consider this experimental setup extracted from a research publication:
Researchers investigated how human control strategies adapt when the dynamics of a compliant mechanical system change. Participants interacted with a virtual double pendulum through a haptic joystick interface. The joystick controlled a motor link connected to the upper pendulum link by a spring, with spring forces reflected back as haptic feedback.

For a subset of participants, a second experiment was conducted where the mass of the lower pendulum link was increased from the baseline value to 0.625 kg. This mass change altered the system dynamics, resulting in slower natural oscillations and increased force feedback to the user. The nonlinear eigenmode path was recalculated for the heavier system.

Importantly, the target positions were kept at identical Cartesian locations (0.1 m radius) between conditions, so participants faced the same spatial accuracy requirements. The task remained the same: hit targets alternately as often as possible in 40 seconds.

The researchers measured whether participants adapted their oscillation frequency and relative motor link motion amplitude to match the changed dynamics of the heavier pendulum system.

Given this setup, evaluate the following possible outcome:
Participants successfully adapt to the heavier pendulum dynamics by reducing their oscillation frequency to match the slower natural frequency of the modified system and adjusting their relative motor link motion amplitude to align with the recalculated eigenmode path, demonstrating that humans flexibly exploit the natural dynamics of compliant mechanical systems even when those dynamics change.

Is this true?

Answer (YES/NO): YES